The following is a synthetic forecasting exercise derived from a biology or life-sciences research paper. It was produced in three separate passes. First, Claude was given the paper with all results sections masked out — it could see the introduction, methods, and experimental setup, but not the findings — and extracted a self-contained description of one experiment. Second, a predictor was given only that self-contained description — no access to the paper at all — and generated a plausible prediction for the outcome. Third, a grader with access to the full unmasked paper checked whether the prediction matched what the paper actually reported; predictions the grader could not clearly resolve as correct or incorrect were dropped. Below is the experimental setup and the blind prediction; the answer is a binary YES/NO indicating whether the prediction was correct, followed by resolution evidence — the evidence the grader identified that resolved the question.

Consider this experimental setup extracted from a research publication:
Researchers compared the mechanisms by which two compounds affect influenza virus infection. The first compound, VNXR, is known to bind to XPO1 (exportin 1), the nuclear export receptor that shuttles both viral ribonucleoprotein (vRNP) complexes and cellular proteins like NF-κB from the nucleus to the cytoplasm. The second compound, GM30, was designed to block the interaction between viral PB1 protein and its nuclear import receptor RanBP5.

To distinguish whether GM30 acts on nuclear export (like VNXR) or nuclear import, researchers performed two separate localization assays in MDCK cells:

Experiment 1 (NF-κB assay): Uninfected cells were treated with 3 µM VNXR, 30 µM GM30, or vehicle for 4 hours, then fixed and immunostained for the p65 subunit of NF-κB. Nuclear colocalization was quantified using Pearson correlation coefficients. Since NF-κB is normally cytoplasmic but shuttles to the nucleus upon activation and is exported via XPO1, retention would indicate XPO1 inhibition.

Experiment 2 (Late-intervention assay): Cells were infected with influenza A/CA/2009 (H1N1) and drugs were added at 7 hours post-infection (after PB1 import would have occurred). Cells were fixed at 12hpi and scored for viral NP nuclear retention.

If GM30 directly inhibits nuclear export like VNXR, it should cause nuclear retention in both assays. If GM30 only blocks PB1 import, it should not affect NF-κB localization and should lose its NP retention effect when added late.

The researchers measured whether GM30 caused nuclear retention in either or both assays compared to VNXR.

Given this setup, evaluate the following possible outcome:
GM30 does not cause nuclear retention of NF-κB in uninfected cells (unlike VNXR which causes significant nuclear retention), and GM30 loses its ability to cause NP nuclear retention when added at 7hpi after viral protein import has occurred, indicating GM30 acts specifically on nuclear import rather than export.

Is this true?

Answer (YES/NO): YES